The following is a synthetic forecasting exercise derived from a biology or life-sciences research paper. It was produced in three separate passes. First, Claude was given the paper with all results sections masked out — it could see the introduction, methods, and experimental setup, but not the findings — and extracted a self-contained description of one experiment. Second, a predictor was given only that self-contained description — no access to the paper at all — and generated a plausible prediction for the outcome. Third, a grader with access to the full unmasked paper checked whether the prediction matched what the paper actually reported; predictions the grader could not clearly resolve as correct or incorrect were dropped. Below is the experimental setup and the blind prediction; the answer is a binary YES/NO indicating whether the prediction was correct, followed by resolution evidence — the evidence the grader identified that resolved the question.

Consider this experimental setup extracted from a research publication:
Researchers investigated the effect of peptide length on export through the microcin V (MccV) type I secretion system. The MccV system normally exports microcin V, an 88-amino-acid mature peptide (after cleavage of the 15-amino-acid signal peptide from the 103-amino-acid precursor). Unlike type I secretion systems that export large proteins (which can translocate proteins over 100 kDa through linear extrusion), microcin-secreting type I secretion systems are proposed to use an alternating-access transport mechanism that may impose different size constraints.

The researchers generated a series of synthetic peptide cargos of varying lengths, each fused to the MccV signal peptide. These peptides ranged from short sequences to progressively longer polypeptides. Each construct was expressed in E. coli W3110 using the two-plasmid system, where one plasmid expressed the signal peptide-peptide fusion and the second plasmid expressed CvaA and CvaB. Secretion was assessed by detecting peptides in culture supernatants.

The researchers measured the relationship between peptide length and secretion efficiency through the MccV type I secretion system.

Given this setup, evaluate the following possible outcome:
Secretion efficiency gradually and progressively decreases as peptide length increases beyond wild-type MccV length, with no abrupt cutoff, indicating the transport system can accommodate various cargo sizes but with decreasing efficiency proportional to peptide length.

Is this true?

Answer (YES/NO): NO